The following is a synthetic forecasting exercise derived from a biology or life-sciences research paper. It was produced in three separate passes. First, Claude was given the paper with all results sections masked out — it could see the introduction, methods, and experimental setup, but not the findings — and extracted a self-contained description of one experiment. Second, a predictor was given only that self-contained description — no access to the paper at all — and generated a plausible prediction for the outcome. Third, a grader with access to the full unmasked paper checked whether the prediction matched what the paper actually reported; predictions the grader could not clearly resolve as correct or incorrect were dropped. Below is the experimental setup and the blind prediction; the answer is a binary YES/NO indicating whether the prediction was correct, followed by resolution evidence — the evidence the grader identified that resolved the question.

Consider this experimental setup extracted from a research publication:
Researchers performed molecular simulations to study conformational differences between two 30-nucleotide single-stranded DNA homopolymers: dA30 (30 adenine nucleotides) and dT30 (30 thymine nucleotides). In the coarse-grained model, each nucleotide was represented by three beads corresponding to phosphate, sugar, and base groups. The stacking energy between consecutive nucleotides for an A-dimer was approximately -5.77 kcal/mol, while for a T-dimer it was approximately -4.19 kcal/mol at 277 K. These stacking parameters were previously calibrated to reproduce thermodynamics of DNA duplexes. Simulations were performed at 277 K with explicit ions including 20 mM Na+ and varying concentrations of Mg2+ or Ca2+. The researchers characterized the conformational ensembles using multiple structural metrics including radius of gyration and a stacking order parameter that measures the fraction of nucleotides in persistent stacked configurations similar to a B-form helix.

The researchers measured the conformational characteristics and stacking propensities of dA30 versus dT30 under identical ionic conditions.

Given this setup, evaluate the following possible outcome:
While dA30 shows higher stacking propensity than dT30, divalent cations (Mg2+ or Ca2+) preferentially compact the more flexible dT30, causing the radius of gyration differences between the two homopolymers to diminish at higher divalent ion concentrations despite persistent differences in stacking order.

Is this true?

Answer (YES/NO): NO